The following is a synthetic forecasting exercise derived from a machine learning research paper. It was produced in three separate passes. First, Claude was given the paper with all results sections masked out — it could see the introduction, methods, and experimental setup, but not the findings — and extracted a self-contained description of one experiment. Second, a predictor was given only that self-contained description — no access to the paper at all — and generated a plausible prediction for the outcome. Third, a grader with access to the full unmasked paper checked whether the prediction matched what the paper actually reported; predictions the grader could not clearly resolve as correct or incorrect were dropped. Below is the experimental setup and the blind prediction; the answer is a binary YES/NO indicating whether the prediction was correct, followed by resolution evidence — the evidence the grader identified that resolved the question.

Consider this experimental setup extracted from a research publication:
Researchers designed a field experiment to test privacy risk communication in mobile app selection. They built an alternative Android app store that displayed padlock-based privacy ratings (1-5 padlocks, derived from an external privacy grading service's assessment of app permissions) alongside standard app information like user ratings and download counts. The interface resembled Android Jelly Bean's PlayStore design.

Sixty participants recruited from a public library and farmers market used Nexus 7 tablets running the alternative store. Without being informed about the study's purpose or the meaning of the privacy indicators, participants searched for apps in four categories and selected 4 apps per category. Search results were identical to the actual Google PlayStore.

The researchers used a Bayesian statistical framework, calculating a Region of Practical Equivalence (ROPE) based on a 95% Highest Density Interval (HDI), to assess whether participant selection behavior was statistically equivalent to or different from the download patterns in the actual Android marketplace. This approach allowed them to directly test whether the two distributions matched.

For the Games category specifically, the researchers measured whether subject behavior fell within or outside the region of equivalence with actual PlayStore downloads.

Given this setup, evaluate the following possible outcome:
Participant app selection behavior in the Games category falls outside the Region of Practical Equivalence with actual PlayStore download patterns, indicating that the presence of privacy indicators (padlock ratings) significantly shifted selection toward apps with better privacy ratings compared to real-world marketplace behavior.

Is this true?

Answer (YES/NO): NO